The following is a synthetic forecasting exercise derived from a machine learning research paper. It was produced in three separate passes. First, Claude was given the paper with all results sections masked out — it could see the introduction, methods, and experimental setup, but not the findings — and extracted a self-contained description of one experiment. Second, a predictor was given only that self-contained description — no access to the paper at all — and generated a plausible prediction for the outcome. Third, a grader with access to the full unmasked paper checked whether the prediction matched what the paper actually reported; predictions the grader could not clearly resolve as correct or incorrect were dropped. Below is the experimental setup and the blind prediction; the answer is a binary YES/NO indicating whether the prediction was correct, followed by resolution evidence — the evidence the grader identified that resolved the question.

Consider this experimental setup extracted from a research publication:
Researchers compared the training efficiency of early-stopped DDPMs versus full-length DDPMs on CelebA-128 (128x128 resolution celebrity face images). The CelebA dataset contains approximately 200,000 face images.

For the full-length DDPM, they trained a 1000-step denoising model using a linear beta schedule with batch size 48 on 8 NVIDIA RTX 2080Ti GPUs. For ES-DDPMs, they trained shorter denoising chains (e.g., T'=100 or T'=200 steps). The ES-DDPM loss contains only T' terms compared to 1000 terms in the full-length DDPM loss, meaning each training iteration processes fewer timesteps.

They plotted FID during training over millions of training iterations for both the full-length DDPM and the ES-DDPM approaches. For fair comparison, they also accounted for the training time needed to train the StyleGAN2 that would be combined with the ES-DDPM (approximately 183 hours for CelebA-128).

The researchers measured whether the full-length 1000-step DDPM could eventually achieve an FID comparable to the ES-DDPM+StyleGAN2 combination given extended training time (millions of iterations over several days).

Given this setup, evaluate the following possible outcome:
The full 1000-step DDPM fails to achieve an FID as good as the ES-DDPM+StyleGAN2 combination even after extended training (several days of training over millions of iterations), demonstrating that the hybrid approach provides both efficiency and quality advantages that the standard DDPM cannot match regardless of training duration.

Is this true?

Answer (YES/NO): YES